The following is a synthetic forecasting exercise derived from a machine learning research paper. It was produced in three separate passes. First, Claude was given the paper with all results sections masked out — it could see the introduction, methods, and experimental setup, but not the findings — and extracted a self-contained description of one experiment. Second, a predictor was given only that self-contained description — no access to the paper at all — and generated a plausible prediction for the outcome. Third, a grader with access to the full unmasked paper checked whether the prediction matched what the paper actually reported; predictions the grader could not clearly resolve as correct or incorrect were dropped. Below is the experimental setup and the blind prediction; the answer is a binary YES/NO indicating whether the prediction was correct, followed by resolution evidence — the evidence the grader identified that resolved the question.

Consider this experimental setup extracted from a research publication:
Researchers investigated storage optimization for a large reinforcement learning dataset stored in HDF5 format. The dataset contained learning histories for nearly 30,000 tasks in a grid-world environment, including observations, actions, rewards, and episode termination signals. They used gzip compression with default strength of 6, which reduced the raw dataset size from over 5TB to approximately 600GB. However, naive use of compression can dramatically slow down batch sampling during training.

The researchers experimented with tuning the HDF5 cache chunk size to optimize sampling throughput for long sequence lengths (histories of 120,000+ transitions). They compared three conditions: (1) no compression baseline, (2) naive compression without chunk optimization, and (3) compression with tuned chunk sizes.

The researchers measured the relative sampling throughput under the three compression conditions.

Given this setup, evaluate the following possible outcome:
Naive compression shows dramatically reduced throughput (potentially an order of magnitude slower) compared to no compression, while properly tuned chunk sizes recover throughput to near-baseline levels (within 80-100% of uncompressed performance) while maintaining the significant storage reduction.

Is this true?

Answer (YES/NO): NO